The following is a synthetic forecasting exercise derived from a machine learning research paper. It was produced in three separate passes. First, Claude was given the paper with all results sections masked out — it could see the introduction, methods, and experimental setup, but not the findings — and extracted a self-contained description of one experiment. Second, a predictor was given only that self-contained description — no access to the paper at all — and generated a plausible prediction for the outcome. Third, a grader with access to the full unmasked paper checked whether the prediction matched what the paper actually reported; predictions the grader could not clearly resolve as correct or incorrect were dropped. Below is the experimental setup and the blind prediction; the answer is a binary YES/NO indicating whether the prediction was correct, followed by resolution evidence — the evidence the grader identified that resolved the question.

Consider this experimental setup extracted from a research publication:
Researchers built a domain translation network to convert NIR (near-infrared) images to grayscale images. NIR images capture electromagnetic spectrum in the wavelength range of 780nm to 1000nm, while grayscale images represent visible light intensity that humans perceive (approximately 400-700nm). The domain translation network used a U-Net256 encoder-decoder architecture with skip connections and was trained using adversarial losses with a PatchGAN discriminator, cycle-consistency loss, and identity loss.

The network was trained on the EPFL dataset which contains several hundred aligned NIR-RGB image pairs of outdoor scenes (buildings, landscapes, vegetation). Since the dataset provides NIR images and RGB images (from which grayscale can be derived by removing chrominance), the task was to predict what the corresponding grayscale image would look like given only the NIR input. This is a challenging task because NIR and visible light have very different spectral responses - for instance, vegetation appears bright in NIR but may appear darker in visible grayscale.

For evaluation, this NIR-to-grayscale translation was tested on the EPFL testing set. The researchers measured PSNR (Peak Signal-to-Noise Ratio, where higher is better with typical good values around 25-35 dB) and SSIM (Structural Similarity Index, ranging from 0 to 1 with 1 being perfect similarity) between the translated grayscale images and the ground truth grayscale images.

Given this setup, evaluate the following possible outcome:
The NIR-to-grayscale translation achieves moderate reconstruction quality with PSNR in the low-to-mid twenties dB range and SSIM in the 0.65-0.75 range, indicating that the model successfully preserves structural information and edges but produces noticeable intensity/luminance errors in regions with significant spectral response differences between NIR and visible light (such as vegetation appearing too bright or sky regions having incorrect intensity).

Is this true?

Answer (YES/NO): NO